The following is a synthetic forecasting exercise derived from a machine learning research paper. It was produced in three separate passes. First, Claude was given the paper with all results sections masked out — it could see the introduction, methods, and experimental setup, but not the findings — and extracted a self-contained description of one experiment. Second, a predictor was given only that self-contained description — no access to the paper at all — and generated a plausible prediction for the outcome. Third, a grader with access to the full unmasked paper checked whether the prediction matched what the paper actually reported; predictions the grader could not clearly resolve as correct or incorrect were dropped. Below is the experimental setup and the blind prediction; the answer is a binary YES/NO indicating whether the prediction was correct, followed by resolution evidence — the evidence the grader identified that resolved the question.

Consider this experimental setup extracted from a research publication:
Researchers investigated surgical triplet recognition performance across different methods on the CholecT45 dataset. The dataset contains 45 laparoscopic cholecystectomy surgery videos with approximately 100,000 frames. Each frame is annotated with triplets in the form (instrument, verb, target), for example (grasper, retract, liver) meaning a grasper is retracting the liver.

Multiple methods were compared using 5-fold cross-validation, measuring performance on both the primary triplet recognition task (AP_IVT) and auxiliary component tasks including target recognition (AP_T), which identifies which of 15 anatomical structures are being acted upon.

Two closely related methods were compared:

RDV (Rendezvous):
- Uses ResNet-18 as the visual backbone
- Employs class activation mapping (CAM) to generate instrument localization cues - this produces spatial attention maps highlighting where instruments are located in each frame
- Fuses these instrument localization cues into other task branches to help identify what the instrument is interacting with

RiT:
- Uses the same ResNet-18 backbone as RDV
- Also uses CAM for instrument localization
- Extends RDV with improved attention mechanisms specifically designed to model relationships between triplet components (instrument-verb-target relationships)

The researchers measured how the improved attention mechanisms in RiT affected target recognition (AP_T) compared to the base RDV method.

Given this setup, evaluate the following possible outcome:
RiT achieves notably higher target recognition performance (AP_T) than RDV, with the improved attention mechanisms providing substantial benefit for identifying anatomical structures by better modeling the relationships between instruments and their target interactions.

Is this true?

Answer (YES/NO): YES